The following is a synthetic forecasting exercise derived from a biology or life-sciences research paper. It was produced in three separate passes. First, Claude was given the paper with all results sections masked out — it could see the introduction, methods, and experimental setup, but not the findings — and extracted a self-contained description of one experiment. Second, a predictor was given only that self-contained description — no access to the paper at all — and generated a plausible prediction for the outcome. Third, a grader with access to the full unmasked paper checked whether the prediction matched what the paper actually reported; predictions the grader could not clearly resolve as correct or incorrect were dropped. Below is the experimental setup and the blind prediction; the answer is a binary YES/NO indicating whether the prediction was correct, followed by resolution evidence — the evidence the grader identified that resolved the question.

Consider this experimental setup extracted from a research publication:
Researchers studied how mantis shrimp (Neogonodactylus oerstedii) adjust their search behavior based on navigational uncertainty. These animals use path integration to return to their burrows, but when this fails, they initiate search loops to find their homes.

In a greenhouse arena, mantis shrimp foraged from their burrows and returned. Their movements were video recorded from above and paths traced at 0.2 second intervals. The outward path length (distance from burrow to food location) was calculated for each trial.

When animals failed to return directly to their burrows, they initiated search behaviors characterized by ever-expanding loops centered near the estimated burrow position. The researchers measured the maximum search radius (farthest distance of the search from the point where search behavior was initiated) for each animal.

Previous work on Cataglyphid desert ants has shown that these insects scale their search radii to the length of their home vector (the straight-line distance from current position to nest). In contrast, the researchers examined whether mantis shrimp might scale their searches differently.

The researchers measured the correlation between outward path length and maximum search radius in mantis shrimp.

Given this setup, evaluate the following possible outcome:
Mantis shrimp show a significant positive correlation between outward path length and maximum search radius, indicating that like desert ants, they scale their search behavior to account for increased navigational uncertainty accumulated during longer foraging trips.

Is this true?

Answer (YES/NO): NO